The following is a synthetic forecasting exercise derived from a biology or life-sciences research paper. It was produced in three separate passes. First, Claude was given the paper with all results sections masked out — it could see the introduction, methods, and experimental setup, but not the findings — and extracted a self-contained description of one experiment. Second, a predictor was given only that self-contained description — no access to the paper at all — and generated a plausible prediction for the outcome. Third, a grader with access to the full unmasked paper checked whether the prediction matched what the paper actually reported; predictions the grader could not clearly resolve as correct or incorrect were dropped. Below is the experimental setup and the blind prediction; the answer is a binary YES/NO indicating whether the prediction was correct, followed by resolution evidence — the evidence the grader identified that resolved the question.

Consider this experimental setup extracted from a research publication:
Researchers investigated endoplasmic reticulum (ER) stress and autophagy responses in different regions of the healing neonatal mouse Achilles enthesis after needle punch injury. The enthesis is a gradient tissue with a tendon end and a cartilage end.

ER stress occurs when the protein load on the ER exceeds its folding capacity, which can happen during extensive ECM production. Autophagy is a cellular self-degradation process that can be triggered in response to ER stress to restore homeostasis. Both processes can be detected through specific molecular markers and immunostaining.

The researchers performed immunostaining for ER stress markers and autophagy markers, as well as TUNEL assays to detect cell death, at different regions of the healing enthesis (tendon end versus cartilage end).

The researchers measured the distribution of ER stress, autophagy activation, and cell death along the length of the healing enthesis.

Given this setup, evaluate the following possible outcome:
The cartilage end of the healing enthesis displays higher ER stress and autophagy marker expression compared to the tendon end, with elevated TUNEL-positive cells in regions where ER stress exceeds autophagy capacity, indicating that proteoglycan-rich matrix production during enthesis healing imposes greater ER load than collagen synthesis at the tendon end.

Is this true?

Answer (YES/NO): NO